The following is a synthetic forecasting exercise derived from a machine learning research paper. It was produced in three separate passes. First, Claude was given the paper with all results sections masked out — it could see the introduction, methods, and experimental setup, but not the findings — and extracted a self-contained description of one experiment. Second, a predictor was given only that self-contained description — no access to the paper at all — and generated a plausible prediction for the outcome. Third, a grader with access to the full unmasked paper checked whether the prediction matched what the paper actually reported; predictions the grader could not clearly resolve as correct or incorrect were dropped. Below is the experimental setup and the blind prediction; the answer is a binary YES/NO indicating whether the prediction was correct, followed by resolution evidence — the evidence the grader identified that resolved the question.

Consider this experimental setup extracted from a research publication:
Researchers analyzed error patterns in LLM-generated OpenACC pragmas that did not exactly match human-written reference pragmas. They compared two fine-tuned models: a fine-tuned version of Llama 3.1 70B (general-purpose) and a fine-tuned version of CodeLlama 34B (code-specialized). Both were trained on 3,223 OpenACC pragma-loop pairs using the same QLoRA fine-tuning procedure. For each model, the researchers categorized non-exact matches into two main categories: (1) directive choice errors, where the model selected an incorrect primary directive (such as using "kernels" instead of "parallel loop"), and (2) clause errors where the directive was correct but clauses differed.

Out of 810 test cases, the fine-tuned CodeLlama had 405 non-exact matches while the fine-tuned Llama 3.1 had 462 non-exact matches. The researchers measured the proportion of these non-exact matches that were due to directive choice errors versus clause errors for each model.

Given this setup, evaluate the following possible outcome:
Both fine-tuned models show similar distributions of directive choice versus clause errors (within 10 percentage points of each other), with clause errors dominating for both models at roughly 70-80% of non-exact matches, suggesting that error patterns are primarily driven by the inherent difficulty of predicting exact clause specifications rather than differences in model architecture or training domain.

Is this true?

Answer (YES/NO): YES